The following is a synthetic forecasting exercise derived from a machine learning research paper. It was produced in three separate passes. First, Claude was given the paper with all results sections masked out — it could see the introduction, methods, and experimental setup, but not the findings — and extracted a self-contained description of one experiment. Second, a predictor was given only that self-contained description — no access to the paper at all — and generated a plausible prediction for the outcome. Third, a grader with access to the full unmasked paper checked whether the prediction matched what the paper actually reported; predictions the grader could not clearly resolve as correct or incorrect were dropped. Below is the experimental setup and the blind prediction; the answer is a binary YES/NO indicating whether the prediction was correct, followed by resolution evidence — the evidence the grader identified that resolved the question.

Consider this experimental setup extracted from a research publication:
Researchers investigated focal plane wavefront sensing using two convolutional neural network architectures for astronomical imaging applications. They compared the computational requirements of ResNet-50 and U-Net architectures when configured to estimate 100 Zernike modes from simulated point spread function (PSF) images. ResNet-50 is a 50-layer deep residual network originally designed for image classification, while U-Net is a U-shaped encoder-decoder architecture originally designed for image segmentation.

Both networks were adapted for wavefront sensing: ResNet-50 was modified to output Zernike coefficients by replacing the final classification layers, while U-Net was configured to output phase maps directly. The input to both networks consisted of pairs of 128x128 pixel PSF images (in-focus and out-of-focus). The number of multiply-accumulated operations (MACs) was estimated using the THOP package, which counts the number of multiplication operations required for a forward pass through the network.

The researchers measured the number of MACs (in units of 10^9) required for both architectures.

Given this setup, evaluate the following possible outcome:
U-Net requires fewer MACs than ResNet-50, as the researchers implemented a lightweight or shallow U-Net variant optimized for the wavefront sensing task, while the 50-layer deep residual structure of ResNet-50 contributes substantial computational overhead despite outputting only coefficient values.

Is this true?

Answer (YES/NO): NO